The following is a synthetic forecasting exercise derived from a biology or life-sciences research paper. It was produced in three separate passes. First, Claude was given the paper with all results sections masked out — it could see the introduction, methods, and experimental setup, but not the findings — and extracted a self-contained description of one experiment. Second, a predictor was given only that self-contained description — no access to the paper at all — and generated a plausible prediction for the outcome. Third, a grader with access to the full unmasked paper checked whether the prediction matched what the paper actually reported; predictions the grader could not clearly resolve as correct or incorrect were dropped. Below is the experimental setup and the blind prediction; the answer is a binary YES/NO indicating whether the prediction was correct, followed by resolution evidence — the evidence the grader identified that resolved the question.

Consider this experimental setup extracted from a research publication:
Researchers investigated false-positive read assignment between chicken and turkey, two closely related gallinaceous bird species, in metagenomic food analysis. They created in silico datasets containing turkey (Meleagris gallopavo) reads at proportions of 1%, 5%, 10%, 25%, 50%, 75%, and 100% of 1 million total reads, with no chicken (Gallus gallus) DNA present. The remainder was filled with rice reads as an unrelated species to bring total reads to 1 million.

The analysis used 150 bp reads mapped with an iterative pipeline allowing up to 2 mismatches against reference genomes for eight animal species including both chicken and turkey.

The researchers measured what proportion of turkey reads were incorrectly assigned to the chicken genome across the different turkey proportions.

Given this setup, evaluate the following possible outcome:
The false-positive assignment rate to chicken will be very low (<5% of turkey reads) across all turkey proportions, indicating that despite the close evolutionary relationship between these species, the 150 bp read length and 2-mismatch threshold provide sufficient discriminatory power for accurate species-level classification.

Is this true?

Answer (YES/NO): YES